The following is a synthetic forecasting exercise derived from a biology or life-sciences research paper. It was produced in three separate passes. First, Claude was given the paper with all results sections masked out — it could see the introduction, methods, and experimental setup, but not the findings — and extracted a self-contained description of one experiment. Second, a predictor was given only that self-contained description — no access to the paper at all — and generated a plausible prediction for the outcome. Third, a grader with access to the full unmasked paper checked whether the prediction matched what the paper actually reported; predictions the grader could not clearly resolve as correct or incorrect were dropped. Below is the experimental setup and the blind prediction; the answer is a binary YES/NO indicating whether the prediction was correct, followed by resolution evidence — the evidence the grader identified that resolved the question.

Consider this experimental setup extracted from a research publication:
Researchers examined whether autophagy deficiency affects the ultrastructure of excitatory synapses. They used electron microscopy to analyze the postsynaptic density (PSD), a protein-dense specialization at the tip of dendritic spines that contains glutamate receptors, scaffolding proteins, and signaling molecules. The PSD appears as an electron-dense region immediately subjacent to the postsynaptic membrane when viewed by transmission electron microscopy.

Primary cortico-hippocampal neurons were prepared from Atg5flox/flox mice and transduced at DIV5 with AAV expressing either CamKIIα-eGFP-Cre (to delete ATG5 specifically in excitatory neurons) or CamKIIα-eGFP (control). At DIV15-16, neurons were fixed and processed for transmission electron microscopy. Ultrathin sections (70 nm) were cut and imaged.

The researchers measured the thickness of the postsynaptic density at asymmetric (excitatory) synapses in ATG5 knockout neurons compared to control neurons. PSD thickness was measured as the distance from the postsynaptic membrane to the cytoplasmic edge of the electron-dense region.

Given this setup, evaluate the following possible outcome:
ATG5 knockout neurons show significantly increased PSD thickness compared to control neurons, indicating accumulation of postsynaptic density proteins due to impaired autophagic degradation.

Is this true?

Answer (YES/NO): NO